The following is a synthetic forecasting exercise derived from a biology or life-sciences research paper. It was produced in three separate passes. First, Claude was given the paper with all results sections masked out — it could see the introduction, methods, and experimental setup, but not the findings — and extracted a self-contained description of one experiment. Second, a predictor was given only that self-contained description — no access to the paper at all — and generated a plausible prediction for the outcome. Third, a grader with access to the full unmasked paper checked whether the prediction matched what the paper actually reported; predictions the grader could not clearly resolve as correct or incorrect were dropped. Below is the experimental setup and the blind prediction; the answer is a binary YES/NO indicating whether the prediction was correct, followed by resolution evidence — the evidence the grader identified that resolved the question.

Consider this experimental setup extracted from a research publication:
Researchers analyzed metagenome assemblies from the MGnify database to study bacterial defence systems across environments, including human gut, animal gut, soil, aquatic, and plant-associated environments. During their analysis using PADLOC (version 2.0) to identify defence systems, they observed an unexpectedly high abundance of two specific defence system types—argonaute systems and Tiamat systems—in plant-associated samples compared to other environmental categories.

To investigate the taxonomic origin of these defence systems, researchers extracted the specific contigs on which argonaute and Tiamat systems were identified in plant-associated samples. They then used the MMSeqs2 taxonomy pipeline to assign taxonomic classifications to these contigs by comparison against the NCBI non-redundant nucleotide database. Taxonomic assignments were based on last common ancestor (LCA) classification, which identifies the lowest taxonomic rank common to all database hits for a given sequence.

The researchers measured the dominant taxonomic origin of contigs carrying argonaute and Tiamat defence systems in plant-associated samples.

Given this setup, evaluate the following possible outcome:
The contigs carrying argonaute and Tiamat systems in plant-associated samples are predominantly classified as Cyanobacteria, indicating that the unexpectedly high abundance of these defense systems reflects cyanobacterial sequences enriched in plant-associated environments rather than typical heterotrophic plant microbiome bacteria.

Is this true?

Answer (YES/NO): NO